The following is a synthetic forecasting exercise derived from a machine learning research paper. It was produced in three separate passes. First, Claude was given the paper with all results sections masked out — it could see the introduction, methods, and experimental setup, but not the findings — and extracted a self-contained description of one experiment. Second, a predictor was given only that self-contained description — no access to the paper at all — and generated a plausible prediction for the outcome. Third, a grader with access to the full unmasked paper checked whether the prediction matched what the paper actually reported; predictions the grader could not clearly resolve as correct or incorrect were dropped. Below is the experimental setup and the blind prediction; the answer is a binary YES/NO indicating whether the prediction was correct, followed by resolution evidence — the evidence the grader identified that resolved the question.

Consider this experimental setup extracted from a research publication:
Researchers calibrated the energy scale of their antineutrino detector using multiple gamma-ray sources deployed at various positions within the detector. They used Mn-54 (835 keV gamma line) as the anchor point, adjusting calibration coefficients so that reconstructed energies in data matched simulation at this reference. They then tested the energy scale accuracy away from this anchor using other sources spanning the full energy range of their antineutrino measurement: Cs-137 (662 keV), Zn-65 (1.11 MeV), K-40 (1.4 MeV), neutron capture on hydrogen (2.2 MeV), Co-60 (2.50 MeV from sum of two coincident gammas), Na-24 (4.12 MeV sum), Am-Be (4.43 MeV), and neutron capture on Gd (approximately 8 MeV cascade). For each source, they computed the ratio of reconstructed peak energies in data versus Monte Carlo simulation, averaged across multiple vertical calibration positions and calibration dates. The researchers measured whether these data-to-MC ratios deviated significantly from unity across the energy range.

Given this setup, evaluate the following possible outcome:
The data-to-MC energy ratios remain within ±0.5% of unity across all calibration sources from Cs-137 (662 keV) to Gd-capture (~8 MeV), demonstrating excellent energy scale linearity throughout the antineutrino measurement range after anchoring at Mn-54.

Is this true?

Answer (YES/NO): NO